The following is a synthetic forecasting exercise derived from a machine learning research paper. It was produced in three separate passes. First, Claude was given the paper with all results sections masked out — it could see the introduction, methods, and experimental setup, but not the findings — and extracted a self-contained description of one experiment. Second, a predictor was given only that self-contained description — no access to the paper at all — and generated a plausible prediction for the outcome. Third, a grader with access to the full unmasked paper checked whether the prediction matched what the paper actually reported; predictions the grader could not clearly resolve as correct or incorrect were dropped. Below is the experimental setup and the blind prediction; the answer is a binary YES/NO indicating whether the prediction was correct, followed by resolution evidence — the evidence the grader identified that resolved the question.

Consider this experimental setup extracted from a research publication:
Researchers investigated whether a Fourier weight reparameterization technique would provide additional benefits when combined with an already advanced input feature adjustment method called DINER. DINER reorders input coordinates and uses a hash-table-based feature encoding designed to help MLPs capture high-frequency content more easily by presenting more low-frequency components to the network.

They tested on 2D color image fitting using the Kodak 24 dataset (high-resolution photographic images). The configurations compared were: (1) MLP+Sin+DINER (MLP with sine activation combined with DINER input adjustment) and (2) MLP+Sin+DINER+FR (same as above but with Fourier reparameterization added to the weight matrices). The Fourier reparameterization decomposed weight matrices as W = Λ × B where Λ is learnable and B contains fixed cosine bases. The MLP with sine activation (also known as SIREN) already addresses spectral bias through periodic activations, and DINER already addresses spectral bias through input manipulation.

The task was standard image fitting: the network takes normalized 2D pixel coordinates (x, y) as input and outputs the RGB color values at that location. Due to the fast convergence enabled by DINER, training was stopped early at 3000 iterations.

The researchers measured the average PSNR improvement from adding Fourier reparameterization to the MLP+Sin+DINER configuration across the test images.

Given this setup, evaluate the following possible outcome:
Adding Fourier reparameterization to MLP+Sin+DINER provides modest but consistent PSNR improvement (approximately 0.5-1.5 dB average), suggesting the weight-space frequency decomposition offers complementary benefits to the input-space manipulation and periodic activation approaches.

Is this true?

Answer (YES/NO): NO